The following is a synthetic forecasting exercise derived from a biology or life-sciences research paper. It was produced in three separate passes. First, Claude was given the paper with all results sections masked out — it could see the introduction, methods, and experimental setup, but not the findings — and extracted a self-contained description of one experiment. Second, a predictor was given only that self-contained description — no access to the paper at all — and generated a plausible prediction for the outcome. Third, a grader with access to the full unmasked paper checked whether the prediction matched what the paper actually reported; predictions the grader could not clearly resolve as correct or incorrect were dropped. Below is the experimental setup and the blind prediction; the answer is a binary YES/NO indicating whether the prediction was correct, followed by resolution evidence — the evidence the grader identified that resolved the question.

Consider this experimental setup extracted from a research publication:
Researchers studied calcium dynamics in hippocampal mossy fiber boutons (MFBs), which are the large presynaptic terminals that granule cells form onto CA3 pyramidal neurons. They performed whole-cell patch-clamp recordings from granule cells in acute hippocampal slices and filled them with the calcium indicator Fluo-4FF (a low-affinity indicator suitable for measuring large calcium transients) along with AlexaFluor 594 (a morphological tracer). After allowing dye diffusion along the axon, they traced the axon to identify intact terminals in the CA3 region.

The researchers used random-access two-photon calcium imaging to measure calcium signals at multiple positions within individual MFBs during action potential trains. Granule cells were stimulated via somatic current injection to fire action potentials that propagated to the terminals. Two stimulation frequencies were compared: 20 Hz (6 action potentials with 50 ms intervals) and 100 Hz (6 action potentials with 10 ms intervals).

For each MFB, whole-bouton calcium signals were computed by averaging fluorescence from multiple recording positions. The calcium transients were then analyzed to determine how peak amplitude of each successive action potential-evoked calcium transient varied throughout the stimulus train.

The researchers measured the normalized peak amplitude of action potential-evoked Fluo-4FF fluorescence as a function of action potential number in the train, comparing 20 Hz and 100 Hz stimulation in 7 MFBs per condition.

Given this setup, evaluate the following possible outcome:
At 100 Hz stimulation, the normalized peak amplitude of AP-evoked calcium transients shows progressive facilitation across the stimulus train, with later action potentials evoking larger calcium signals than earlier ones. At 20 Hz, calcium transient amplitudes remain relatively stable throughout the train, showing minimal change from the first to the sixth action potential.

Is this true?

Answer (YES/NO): NO